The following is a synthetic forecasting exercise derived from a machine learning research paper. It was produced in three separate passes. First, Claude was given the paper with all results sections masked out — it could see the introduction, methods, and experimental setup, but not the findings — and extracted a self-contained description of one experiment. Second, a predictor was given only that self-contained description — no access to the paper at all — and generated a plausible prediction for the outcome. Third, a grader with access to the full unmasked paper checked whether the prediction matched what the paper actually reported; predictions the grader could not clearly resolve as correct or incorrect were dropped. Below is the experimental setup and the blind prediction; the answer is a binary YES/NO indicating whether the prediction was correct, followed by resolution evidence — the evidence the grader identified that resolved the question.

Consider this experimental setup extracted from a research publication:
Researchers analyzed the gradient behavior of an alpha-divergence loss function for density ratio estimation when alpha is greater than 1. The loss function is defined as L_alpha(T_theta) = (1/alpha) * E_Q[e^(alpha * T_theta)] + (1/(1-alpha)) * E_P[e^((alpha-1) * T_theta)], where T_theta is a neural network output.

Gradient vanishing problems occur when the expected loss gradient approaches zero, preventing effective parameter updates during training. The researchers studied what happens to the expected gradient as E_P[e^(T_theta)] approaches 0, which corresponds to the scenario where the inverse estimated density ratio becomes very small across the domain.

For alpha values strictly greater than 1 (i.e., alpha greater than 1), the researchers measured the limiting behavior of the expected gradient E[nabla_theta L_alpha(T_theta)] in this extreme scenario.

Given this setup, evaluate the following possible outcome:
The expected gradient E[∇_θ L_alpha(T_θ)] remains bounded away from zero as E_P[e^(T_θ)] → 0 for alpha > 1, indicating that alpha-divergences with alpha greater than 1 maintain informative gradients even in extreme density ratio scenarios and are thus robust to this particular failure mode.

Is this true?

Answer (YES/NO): NO